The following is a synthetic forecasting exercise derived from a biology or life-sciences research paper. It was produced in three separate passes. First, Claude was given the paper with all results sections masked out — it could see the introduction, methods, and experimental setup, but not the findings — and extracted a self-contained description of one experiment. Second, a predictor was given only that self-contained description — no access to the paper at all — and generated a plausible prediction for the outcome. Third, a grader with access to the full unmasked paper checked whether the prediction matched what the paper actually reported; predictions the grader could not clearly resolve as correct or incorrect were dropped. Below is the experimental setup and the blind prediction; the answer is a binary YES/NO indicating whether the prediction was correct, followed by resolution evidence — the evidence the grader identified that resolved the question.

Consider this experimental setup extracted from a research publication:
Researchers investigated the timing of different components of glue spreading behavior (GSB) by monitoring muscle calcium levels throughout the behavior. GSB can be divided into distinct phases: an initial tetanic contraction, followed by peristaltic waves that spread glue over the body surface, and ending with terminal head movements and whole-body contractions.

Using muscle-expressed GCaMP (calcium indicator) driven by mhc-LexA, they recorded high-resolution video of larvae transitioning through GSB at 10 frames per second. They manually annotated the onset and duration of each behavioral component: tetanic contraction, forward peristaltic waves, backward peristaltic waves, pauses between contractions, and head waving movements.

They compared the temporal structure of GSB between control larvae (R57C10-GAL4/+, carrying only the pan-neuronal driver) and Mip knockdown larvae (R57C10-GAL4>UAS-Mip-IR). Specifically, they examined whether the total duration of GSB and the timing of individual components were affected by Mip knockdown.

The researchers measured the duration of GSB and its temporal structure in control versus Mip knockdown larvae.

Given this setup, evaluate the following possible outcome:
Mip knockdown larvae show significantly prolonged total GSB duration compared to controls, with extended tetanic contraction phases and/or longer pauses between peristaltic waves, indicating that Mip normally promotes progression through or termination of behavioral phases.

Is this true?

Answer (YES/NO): NO